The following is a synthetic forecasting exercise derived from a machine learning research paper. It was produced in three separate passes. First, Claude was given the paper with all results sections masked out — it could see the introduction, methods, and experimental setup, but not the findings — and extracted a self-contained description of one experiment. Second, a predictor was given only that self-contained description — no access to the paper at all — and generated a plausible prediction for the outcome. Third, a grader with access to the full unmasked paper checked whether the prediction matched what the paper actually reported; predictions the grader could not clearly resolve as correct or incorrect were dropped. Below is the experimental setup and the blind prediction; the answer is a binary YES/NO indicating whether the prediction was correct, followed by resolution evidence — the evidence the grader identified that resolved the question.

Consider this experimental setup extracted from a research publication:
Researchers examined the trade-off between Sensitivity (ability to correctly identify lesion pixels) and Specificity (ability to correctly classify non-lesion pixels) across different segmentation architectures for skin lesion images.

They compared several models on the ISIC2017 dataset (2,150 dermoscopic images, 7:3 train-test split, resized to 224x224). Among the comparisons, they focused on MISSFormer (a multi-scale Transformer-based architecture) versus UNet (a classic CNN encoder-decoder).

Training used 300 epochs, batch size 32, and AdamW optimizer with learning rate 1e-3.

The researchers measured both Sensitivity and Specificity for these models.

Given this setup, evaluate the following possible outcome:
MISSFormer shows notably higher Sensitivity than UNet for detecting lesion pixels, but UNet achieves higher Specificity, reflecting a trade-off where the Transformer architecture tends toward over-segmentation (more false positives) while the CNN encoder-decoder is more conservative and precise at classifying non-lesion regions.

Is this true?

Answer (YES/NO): NO